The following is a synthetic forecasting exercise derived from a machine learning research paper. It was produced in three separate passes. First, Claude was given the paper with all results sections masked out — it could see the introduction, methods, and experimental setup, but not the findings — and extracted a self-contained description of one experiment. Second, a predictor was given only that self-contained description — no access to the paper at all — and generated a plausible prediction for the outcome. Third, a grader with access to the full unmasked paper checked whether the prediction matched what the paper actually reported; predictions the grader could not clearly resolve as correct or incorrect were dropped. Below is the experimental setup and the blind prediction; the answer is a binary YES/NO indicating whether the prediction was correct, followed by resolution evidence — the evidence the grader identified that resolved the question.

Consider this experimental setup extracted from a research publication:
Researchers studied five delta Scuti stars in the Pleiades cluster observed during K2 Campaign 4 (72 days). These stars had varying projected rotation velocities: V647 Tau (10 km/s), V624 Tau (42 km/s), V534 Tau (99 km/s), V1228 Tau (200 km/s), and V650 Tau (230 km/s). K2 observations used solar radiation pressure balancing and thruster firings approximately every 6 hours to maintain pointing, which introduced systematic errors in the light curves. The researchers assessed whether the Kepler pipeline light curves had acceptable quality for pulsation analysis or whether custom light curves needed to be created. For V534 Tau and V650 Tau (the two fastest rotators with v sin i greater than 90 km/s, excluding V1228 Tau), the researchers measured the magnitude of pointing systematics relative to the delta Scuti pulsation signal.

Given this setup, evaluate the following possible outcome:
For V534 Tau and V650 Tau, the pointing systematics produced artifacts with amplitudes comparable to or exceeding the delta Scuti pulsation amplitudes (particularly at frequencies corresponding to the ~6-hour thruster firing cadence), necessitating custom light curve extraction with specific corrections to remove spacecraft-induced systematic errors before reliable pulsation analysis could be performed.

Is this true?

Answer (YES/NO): NO